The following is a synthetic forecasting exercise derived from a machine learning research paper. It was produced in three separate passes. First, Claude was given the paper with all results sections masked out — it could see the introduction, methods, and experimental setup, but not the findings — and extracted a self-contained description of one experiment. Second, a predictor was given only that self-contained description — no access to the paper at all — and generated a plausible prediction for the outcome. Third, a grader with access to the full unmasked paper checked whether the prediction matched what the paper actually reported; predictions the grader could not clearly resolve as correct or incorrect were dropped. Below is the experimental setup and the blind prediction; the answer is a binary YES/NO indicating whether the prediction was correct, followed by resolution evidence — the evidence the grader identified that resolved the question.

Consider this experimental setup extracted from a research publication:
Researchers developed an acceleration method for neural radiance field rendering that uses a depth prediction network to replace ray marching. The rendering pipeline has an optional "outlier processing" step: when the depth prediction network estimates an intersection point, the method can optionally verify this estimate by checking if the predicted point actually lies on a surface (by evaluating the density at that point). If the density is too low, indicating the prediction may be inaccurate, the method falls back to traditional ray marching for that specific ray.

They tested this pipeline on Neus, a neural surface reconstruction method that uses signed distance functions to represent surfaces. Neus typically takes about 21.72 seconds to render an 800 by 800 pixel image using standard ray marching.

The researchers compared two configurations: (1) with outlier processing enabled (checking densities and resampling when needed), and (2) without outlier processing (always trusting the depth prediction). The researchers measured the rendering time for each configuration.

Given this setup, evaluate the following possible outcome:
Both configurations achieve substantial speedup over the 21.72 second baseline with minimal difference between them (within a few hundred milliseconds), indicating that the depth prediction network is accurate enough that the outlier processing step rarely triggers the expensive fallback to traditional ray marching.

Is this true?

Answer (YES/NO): NO